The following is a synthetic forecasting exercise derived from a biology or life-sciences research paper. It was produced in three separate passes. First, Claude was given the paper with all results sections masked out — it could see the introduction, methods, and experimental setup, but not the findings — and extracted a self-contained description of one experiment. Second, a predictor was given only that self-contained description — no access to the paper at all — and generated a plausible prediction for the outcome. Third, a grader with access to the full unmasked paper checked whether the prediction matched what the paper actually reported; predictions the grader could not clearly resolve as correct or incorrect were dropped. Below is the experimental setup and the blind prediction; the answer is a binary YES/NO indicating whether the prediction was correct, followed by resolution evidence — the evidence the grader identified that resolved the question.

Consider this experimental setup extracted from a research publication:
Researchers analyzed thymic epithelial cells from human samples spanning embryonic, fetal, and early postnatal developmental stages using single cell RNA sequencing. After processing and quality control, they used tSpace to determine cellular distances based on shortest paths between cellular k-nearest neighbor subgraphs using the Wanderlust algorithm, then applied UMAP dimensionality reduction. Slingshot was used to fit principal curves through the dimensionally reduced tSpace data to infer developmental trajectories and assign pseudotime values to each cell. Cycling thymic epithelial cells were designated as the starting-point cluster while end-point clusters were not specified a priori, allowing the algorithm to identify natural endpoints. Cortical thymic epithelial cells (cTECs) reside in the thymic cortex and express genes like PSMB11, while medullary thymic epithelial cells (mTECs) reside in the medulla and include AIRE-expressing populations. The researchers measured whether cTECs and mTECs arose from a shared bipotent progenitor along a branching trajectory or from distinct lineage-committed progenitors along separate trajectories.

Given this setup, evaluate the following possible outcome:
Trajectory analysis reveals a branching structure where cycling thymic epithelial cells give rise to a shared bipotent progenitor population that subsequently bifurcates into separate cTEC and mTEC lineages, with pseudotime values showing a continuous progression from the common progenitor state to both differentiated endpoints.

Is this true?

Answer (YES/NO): YES